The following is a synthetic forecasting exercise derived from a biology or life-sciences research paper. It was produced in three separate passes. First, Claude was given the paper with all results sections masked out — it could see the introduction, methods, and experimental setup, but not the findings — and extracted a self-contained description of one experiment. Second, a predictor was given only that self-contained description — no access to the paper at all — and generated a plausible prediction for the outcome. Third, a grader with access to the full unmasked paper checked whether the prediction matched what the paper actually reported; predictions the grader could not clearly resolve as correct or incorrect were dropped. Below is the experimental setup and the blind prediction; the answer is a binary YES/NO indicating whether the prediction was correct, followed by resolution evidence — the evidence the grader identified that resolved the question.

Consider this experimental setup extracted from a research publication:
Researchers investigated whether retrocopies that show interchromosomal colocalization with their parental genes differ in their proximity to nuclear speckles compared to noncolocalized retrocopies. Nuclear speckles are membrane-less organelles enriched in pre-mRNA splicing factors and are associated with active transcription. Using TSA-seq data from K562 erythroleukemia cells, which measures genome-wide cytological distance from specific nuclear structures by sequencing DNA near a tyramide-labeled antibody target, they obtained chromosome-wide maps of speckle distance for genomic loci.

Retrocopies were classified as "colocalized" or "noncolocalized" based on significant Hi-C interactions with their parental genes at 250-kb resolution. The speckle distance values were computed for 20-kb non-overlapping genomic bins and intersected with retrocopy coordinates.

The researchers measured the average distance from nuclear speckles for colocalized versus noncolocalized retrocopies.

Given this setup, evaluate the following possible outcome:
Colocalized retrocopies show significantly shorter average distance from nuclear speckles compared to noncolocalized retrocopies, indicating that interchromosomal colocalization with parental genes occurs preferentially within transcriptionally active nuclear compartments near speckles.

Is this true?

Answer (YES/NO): YES